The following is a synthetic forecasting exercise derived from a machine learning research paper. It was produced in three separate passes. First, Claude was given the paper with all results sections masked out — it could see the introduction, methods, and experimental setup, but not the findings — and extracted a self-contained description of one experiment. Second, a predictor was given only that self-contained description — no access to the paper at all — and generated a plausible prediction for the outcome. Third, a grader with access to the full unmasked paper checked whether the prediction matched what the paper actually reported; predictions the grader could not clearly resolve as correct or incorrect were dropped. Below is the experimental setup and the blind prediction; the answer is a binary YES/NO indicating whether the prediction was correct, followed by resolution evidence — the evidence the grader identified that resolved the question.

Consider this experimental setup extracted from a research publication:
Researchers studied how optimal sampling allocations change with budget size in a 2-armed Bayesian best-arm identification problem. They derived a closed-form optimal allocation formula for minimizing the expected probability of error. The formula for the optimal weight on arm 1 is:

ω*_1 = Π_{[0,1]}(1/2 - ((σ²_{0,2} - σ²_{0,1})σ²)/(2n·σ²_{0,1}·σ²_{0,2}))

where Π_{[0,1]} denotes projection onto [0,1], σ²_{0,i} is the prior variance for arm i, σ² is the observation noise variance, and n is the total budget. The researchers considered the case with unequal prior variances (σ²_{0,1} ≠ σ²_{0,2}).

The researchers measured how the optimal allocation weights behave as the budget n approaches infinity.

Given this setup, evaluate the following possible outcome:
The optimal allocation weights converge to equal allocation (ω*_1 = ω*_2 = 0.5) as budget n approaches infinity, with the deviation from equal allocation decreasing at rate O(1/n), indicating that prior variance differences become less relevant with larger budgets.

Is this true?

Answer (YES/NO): YES